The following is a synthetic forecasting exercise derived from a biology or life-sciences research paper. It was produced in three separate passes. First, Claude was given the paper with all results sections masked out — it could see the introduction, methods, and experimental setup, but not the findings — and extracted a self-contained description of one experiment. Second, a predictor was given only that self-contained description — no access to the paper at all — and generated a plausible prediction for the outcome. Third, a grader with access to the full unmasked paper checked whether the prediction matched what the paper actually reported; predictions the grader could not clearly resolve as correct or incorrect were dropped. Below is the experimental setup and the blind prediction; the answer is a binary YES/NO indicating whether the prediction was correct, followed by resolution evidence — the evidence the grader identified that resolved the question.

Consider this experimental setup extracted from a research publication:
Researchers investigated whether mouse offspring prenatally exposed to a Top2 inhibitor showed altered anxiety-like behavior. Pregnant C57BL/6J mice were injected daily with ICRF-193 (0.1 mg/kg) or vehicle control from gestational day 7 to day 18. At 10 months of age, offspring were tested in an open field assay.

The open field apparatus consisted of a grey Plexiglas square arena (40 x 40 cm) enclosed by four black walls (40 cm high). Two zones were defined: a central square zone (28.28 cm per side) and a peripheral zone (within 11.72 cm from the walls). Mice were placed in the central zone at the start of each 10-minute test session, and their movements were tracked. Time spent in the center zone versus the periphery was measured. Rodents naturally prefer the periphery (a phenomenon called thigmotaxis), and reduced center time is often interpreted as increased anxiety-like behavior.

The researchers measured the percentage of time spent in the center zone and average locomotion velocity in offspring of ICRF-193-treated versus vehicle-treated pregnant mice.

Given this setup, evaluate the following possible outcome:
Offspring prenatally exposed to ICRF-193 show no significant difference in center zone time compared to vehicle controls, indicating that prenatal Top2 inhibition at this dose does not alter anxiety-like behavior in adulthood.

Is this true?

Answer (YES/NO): YES